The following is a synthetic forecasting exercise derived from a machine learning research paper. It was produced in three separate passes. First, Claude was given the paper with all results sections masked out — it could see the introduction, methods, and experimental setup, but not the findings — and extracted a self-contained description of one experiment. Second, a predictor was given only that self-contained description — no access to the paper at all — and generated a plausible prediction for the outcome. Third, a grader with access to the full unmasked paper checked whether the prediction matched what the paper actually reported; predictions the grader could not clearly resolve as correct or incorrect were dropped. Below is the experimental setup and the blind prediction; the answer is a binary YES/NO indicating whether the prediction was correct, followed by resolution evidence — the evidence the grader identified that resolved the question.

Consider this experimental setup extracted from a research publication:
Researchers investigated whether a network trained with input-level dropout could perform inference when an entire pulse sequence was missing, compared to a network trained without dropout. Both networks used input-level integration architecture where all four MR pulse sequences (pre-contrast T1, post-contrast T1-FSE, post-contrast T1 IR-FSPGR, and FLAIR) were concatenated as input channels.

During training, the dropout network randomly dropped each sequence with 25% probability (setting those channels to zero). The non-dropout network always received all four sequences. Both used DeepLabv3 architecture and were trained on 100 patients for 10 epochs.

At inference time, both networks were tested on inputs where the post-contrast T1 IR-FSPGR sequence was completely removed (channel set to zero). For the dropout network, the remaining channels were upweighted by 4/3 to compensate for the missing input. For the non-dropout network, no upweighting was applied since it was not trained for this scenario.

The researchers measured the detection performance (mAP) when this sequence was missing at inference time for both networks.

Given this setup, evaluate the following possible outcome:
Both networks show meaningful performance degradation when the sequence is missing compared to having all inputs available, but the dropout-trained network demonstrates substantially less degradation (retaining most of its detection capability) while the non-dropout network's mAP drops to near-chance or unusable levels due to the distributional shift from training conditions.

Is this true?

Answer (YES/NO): YES